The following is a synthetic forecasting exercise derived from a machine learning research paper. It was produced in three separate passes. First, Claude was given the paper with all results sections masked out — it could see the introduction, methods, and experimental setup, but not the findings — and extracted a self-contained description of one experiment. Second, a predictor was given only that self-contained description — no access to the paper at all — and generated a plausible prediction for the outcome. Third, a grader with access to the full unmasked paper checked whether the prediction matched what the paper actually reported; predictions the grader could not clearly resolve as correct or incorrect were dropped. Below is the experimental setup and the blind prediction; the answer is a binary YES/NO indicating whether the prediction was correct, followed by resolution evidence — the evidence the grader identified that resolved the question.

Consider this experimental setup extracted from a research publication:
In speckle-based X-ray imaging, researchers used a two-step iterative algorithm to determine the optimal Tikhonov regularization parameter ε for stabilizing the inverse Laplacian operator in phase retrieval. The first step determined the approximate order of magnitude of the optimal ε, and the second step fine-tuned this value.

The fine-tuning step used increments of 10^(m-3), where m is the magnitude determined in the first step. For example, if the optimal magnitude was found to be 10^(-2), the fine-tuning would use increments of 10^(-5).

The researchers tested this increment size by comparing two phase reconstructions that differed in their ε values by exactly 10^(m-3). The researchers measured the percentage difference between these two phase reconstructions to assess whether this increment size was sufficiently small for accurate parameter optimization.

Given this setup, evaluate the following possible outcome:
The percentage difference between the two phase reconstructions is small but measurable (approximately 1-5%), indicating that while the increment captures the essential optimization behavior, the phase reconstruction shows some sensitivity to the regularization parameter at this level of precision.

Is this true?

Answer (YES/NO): NO